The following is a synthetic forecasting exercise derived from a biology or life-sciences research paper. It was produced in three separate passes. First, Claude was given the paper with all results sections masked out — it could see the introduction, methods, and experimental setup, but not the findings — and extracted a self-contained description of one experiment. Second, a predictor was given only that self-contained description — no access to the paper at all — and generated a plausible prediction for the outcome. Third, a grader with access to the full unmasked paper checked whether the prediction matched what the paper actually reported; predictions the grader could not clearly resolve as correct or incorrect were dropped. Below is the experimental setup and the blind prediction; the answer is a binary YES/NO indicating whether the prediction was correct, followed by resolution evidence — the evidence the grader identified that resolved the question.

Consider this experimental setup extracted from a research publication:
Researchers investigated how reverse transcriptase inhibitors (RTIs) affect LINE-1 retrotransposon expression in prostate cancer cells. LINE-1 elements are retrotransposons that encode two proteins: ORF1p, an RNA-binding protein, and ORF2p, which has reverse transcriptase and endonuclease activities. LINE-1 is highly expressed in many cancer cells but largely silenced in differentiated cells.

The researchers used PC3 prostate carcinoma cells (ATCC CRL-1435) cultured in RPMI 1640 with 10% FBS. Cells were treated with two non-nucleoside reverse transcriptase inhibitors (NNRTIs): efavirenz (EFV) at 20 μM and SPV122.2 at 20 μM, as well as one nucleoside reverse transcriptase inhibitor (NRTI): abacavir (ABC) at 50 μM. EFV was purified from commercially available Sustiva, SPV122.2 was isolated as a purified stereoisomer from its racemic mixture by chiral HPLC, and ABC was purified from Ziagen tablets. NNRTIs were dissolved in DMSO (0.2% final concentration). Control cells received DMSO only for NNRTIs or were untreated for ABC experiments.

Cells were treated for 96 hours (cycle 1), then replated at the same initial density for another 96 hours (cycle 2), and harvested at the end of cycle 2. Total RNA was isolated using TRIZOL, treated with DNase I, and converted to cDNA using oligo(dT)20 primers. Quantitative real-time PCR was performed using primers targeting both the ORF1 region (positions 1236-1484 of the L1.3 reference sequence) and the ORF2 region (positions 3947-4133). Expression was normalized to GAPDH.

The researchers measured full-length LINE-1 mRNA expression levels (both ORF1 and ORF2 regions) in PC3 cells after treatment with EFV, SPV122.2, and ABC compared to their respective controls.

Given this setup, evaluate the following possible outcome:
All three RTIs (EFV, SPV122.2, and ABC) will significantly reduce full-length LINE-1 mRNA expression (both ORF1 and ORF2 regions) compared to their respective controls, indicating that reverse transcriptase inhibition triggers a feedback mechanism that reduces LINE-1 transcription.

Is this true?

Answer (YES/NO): NO